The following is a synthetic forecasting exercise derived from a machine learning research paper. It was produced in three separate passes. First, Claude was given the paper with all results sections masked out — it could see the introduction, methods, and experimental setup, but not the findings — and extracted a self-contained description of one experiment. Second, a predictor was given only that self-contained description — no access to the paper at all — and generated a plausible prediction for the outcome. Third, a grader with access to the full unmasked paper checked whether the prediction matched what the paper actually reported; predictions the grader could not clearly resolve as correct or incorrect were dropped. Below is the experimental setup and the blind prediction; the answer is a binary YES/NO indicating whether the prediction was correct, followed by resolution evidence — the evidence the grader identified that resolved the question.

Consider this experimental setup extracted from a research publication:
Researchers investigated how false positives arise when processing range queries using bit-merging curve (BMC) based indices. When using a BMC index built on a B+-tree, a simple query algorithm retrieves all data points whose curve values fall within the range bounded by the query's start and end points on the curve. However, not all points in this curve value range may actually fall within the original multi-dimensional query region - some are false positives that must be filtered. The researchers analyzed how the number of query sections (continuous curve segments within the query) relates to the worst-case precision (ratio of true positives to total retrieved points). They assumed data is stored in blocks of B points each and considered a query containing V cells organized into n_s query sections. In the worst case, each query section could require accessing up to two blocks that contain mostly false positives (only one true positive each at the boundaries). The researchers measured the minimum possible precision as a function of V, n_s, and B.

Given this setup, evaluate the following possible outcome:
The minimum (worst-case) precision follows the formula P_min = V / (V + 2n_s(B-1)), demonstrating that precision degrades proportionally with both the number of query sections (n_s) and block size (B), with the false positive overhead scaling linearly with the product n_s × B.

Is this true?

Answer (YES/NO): NO